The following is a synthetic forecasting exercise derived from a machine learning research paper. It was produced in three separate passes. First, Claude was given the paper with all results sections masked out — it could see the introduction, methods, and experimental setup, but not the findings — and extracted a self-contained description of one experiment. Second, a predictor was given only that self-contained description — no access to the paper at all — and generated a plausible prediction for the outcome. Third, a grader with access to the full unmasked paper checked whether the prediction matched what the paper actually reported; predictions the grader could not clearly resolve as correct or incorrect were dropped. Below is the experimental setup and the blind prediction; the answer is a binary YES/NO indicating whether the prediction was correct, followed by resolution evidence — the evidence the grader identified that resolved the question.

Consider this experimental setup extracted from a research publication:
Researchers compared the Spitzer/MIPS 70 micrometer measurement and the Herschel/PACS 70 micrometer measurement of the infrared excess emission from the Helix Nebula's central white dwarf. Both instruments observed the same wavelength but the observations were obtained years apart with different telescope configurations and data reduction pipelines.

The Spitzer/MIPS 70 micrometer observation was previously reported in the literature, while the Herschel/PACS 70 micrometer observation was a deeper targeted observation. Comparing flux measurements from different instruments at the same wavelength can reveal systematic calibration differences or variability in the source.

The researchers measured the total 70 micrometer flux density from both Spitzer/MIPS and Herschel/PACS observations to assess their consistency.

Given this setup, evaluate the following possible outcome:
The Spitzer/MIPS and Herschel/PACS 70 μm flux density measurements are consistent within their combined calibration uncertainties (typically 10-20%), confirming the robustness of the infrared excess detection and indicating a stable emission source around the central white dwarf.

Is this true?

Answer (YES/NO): YES